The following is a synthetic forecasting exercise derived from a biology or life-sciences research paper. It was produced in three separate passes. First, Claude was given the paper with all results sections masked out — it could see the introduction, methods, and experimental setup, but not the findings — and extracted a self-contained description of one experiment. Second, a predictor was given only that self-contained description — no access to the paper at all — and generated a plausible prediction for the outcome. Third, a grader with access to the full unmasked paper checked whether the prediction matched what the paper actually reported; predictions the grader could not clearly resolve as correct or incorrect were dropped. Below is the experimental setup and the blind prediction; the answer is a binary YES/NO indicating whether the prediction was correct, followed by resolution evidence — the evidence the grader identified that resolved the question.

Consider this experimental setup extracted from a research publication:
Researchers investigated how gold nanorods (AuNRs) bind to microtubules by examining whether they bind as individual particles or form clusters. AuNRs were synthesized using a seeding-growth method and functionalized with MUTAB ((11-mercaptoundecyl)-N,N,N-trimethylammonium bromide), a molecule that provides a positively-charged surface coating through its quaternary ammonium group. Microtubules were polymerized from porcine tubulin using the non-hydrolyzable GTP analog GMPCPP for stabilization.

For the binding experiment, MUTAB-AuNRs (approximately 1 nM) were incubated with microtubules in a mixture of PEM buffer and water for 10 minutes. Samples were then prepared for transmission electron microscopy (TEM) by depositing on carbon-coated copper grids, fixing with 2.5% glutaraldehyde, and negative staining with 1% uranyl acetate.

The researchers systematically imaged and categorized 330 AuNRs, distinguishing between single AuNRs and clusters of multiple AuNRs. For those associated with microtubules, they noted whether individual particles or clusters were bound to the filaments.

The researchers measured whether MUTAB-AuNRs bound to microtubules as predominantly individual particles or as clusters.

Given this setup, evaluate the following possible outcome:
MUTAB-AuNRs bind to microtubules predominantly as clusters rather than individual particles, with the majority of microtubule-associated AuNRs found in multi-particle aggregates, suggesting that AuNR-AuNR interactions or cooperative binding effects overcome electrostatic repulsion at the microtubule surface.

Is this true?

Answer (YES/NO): NO